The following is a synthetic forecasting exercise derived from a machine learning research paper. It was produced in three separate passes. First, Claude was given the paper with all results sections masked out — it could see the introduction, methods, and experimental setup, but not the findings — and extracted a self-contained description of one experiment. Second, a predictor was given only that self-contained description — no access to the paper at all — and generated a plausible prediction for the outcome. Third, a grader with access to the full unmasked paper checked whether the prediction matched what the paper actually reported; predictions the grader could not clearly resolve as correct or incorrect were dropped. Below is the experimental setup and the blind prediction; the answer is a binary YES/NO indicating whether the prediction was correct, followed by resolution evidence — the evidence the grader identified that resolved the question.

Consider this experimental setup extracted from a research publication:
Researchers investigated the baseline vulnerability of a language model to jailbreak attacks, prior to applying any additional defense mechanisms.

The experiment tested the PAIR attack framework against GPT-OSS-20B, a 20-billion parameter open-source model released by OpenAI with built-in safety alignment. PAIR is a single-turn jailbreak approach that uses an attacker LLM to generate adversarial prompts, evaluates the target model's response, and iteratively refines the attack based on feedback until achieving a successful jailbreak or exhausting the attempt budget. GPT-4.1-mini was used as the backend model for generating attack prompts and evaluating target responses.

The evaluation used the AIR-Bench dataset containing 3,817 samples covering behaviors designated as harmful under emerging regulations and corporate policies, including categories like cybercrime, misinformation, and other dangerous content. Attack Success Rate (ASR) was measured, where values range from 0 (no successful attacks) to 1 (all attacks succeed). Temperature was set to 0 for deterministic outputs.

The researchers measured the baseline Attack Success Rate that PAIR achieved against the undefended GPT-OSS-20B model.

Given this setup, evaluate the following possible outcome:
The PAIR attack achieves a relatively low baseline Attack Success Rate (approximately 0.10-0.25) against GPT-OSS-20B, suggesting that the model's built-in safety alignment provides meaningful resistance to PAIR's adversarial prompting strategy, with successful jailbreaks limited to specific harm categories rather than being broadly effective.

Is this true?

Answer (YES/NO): NO